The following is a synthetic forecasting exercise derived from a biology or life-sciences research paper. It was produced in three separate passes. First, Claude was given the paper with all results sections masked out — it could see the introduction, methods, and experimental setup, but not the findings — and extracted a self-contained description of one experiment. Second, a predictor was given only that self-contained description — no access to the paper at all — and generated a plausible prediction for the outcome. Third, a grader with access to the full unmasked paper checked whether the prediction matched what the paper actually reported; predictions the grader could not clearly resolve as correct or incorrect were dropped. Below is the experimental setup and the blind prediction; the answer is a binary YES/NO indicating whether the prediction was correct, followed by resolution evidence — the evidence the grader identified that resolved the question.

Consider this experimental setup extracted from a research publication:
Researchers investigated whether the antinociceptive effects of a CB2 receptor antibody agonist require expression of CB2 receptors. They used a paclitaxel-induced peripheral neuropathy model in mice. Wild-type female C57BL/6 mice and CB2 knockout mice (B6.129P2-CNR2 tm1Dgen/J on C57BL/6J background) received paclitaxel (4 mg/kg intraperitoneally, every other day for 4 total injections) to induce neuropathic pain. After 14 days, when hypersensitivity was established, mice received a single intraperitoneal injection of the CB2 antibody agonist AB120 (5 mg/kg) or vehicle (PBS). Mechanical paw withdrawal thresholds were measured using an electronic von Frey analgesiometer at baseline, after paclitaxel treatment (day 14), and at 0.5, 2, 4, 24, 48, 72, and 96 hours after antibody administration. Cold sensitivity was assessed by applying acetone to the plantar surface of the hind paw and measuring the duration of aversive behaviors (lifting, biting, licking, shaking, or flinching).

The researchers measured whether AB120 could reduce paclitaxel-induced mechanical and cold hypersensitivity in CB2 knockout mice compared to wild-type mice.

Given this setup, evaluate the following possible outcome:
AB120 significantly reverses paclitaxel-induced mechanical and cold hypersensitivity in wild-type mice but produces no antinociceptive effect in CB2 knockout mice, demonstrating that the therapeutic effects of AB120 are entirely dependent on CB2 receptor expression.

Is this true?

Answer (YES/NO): YES